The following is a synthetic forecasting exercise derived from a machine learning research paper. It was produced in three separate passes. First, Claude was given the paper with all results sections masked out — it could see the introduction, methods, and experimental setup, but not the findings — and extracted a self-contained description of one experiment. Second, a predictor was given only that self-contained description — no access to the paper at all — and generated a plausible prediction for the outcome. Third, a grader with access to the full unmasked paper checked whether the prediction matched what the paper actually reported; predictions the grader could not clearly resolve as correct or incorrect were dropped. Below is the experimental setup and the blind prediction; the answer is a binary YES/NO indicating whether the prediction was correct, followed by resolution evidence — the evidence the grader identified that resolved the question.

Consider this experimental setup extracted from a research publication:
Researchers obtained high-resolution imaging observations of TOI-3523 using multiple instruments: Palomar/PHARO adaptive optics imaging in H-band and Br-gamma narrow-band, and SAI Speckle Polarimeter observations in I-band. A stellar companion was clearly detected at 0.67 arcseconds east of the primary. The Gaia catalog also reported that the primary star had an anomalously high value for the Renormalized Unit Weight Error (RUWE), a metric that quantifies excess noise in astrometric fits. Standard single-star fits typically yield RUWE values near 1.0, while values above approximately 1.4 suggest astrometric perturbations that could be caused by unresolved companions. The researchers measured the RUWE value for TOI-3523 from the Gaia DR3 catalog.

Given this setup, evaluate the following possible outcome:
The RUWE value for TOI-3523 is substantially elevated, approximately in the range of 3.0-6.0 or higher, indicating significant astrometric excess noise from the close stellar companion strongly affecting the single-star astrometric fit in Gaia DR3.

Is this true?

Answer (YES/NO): NO